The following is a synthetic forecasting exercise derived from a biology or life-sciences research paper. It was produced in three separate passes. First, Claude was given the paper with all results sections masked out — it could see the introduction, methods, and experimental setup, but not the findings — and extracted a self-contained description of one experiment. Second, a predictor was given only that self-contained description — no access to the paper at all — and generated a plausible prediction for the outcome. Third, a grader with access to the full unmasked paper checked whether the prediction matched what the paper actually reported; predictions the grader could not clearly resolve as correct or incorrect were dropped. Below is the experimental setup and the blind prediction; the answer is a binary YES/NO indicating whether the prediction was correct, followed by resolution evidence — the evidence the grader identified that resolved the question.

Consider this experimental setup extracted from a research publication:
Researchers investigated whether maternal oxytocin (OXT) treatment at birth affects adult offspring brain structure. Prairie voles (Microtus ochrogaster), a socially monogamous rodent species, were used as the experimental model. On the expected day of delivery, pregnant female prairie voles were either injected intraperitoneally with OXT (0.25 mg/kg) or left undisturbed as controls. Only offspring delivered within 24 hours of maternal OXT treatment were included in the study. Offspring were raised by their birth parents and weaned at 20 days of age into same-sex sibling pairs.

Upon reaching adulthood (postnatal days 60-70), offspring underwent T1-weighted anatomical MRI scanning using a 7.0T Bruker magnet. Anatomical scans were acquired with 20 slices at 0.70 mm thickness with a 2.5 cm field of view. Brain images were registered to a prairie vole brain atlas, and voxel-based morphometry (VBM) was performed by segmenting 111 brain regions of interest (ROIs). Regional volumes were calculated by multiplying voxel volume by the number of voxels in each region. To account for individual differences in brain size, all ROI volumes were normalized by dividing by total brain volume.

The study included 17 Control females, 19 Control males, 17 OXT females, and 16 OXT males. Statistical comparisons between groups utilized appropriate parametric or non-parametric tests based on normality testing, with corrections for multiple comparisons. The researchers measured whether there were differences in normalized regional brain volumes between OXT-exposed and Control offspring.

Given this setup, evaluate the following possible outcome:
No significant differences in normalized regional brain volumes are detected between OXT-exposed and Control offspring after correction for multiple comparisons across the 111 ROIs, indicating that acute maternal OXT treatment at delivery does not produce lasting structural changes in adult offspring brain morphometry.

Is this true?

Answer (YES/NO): NO